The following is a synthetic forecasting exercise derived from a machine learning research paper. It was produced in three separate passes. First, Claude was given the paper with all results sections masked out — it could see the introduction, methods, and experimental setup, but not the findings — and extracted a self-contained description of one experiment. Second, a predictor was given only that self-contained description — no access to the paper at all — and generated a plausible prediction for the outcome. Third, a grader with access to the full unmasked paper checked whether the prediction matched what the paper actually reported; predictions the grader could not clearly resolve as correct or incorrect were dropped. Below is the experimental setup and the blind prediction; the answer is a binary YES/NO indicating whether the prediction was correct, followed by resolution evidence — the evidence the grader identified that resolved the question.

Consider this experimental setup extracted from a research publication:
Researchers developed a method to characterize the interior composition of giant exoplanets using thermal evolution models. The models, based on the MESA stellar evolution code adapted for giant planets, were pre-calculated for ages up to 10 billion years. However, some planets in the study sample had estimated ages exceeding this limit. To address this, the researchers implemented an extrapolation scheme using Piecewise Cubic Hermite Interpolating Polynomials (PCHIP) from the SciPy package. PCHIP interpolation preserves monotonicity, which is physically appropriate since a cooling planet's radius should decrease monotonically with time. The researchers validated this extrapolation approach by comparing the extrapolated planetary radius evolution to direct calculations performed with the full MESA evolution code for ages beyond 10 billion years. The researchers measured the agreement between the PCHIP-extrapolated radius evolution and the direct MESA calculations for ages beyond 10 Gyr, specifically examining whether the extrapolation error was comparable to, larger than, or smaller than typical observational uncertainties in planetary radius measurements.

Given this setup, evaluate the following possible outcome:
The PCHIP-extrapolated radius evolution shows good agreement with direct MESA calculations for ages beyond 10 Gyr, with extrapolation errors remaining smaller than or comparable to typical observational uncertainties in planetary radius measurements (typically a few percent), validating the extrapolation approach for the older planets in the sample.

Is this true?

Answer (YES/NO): YES